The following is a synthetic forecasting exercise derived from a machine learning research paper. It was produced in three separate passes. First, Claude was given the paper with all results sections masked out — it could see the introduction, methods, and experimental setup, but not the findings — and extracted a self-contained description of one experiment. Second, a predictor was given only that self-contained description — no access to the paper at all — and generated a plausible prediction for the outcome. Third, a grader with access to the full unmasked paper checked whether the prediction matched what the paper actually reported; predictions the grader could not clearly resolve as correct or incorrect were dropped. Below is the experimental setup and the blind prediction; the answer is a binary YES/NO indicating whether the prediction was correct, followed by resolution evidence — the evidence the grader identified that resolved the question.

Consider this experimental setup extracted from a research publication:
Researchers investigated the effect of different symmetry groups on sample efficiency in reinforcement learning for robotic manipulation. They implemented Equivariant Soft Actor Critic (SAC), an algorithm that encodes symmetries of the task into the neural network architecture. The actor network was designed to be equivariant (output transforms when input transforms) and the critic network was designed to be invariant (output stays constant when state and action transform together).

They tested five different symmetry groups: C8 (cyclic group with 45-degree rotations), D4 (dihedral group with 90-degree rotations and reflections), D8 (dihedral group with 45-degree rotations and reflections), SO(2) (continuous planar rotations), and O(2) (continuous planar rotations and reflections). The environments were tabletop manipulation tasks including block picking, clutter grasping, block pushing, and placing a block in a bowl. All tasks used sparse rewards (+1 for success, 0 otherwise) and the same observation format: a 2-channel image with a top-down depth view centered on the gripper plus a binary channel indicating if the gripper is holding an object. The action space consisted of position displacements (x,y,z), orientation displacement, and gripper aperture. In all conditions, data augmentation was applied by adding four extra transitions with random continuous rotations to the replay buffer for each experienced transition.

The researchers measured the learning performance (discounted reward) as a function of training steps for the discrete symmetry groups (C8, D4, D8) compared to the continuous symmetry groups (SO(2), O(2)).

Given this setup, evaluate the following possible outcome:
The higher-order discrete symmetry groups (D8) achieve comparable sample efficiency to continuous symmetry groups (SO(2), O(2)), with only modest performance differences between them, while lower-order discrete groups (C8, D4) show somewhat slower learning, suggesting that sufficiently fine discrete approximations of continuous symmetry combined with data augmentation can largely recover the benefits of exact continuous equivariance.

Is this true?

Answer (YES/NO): NO